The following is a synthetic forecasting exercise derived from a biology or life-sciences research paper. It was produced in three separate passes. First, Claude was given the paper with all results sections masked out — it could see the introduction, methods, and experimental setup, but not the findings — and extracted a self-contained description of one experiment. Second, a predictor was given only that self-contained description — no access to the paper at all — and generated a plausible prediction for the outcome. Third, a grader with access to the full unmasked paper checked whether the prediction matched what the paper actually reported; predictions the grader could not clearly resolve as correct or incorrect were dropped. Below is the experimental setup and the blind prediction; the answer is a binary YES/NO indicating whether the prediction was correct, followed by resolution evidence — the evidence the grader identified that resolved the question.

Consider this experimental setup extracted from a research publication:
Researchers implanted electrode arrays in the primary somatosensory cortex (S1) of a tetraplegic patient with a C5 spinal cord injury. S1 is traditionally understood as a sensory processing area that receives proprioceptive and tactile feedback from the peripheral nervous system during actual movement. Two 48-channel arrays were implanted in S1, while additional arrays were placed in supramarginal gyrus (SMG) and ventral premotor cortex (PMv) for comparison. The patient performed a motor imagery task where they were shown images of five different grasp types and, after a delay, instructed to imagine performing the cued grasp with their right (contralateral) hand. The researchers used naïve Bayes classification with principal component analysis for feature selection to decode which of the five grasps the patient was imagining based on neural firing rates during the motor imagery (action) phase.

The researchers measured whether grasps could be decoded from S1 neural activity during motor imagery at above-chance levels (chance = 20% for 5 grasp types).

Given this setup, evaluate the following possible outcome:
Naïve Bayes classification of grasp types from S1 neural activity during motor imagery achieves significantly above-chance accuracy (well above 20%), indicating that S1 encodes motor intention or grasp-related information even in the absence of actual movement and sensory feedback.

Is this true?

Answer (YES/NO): NO